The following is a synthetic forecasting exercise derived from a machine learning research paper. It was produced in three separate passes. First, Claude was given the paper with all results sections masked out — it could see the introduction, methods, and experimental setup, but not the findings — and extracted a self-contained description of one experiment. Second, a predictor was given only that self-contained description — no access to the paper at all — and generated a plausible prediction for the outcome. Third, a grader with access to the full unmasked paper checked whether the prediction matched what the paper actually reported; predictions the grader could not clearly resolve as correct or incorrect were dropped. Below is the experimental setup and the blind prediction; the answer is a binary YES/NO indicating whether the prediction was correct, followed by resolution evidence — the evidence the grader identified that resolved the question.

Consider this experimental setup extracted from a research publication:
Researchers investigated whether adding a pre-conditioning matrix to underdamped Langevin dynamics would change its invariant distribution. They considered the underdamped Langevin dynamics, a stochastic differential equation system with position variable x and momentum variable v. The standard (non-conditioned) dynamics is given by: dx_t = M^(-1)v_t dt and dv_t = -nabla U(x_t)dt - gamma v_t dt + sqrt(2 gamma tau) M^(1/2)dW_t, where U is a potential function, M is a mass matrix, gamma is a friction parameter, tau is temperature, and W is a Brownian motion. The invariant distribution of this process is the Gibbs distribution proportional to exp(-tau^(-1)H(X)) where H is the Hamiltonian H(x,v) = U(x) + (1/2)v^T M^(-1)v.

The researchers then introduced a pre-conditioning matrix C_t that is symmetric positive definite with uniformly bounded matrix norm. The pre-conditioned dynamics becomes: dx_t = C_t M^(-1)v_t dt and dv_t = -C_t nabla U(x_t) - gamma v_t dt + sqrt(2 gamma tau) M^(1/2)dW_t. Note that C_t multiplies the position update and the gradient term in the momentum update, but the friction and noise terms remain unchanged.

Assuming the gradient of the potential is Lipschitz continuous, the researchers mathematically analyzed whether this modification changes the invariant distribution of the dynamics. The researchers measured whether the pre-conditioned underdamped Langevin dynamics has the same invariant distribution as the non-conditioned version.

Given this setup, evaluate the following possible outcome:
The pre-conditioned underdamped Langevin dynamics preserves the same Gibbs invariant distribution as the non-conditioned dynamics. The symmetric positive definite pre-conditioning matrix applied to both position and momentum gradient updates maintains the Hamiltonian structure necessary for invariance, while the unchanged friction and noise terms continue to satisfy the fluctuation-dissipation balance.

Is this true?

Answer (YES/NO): YES